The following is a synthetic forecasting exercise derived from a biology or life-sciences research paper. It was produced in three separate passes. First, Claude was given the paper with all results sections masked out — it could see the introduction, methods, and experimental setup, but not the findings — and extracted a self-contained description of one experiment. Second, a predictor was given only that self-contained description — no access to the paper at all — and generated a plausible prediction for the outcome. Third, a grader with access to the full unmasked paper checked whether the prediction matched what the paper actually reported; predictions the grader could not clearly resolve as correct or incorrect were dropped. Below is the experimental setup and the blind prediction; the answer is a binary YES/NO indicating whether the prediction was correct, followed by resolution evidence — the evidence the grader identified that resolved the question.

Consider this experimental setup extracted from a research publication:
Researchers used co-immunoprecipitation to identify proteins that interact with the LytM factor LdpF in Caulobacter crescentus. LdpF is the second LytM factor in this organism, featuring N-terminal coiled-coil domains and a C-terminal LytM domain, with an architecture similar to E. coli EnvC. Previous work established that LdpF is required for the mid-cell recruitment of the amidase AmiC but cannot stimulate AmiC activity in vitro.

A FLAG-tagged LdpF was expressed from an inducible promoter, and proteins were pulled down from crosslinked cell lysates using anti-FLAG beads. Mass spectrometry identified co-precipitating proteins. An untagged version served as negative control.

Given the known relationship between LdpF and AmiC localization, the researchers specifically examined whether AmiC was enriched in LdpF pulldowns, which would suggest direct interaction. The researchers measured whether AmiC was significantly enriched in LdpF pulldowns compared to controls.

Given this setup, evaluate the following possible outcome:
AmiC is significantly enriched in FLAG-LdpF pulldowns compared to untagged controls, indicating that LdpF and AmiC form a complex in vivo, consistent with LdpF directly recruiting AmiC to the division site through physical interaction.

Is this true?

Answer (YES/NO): YES